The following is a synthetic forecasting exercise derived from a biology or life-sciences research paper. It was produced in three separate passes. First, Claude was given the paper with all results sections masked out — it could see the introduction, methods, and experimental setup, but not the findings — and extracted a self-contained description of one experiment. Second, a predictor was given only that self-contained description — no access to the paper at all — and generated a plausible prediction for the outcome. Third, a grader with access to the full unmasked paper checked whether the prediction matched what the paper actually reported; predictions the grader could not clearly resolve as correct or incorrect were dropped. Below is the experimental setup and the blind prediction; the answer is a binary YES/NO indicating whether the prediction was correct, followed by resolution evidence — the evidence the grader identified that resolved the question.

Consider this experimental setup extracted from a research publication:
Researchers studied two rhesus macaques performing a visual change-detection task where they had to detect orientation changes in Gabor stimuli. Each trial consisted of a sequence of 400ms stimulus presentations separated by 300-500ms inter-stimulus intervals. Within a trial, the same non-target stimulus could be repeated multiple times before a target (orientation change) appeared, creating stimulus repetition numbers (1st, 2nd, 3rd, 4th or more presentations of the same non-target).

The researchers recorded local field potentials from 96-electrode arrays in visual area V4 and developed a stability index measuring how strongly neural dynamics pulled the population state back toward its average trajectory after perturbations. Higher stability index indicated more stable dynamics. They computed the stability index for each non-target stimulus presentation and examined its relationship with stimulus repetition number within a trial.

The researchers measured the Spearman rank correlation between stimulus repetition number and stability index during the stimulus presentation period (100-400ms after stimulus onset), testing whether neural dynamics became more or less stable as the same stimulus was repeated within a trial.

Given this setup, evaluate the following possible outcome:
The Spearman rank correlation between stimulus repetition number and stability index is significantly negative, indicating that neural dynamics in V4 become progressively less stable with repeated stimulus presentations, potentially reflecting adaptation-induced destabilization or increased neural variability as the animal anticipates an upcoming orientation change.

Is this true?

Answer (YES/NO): NO